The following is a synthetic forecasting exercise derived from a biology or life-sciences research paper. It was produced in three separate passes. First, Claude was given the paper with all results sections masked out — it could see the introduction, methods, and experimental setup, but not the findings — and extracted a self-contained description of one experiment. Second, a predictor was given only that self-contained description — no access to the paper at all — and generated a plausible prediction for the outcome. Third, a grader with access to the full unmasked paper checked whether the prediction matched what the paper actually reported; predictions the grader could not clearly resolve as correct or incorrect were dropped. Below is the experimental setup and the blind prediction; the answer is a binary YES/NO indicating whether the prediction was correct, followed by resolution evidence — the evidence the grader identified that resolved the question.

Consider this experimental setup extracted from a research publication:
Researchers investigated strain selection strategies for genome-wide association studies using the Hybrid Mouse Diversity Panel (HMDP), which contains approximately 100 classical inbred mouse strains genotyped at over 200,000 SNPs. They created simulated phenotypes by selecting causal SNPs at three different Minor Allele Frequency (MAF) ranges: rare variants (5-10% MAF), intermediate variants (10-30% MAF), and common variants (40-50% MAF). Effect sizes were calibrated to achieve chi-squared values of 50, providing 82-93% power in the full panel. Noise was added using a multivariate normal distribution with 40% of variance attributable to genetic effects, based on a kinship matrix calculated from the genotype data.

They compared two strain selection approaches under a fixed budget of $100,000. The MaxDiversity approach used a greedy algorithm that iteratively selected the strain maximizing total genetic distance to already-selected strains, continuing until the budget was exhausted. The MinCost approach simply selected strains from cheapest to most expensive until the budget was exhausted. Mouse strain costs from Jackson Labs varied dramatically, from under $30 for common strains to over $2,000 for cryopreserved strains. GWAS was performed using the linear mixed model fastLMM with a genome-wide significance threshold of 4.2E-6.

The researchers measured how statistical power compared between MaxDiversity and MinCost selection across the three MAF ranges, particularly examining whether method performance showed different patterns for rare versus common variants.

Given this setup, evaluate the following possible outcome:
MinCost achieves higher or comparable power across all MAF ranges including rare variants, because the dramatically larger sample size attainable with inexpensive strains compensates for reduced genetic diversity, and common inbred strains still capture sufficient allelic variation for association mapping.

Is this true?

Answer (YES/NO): YES